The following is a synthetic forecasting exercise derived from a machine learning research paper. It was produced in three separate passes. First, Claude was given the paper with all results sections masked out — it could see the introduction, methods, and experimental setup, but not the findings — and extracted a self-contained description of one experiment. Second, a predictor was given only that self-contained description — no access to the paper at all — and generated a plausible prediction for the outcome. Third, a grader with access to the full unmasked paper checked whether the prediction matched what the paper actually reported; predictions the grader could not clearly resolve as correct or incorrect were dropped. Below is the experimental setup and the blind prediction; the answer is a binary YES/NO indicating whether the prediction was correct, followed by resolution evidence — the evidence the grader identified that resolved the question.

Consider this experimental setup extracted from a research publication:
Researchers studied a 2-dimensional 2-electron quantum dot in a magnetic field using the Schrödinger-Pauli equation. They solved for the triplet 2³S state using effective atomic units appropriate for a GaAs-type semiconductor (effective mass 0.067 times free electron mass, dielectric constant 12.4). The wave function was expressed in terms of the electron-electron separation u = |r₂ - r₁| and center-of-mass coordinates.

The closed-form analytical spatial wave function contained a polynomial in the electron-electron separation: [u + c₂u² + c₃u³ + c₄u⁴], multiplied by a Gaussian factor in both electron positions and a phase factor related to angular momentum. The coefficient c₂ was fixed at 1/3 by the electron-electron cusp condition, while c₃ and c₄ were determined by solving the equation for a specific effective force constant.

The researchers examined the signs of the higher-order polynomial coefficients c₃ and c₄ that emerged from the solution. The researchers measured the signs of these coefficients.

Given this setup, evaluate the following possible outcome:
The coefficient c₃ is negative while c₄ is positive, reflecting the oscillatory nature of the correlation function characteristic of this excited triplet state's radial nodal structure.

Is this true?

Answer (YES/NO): NO